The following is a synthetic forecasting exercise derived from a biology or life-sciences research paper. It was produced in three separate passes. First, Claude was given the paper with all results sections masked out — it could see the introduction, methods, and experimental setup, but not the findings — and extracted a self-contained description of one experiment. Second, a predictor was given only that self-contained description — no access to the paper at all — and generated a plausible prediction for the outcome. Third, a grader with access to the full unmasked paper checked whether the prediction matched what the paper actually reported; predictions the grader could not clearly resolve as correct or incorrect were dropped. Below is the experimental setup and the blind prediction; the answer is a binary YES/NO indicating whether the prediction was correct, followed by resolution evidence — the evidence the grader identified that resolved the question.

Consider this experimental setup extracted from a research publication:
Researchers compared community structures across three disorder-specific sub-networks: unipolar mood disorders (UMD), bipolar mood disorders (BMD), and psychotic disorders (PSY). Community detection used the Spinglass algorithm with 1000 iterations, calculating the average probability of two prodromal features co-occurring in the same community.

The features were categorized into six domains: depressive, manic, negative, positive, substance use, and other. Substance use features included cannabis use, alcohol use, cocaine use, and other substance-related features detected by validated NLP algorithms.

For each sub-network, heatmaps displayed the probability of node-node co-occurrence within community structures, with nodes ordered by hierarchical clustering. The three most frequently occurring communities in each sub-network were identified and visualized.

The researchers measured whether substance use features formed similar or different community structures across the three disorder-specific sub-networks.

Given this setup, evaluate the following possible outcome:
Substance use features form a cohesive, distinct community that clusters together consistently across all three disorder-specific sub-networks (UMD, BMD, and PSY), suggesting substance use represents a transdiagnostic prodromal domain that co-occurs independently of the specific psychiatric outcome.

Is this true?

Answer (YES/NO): NO